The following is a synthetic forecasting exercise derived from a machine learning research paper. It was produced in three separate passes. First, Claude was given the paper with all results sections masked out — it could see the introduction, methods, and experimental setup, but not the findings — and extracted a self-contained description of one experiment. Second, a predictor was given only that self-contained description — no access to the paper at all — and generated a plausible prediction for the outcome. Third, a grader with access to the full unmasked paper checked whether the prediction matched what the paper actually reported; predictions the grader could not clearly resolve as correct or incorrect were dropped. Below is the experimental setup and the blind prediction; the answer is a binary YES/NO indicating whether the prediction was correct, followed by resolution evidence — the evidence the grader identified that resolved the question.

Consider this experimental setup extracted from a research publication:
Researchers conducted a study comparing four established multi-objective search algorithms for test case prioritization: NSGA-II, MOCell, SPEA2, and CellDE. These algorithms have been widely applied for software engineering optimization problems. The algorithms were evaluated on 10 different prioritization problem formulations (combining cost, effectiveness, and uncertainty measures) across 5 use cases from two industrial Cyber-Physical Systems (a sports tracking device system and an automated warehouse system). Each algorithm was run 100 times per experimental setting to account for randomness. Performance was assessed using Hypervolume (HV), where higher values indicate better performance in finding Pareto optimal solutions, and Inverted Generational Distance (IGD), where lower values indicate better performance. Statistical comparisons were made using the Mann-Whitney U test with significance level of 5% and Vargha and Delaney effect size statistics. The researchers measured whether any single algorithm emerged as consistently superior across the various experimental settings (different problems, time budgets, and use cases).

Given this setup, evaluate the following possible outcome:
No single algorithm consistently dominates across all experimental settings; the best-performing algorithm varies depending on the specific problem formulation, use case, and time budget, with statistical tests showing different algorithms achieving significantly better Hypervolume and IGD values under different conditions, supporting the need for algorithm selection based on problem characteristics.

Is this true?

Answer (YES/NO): NO